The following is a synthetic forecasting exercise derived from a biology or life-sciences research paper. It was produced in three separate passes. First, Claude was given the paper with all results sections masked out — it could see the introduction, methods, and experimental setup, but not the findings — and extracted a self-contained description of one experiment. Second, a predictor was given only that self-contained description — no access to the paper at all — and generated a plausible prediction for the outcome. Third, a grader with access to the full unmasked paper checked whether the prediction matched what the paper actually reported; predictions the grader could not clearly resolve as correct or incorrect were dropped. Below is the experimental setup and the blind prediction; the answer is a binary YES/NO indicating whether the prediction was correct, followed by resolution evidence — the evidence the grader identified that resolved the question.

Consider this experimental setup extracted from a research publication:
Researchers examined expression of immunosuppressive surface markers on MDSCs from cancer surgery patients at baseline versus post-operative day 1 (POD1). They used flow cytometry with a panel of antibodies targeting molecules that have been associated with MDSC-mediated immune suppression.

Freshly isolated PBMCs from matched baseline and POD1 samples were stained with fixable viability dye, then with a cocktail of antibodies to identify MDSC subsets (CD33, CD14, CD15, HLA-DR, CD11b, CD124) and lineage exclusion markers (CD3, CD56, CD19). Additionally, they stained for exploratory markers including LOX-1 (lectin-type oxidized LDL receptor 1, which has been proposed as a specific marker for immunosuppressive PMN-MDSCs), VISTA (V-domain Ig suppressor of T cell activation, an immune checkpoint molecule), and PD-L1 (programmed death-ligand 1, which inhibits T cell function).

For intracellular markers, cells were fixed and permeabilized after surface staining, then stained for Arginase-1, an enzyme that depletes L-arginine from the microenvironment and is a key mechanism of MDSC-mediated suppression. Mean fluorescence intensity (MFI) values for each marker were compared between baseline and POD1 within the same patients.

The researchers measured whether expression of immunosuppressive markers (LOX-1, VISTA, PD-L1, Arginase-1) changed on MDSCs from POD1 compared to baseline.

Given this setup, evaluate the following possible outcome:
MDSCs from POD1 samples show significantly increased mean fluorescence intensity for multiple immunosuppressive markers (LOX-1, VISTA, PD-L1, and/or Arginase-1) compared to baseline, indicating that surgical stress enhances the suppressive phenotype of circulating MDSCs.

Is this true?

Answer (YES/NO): NO